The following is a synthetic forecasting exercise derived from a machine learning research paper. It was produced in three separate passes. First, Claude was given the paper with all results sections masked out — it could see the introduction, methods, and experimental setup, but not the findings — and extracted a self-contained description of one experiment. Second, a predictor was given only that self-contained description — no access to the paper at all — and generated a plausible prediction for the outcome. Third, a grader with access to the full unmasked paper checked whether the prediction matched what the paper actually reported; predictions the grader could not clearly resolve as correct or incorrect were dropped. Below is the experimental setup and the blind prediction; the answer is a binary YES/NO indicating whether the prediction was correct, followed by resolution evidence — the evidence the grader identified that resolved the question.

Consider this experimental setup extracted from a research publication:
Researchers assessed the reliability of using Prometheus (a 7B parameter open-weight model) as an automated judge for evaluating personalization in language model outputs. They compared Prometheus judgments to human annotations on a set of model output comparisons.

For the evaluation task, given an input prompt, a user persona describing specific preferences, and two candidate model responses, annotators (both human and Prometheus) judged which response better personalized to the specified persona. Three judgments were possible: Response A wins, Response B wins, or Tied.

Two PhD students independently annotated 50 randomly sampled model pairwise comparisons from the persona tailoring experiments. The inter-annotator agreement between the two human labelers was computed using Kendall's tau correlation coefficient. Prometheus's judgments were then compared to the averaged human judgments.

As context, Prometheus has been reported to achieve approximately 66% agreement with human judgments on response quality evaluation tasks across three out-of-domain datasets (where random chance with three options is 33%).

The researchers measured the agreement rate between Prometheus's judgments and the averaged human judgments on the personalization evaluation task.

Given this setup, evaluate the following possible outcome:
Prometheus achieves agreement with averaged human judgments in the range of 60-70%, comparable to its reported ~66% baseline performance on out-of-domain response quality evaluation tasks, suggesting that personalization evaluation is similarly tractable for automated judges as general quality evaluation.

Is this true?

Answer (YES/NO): YES